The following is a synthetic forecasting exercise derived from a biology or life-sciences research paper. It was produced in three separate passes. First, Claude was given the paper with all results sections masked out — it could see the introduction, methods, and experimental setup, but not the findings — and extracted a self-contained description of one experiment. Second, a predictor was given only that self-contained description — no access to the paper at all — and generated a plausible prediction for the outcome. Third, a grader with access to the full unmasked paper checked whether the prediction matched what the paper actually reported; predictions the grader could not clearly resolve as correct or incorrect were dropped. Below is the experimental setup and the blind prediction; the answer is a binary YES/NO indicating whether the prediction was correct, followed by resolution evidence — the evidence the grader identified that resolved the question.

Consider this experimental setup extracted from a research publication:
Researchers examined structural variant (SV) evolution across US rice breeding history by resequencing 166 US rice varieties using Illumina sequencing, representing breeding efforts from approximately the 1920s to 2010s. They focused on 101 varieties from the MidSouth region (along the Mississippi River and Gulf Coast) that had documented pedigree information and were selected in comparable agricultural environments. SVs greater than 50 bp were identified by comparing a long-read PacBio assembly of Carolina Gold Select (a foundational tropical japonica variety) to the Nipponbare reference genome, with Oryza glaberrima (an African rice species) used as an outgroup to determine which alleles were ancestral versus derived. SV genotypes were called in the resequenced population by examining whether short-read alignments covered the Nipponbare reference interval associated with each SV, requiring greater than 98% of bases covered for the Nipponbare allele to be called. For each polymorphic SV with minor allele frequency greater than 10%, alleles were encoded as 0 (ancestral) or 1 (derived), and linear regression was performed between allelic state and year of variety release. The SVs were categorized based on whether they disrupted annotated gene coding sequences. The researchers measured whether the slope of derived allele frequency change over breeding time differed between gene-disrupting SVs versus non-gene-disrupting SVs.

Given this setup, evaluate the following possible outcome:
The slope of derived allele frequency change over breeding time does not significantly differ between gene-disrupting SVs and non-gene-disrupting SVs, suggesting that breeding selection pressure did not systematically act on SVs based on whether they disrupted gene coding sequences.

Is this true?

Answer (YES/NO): NO